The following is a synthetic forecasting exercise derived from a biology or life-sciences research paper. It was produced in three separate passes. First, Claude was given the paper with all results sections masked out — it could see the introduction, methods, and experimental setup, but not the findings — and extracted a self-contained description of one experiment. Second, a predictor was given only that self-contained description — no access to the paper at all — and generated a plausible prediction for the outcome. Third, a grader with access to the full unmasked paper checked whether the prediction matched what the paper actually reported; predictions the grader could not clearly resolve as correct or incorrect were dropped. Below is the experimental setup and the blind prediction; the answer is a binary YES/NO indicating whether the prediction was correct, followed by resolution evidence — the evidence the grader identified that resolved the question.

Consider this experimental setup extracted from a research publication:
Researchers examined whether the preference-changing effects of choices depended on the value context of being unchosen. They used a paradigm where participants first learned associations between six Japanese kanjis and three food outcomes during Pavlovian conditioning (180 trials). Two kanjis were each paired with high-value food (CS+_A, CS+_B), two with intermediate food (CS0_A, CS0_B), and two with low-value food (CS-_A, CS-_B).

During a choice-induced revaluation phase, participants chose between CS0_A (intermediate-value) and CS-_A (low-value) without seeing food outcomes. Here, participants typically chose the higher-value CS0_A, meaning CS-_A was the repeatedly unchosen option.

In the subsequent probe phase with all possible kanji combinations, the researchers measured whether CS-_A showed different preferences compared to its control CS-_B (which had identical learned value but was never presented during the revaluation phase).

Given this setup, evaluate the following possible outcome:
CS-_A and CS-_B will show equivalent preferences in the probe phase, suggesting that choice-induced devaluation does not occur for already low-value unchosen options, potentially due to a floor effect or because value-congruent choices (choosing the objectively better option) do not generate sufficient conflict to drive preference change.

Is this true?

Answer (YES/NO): NO